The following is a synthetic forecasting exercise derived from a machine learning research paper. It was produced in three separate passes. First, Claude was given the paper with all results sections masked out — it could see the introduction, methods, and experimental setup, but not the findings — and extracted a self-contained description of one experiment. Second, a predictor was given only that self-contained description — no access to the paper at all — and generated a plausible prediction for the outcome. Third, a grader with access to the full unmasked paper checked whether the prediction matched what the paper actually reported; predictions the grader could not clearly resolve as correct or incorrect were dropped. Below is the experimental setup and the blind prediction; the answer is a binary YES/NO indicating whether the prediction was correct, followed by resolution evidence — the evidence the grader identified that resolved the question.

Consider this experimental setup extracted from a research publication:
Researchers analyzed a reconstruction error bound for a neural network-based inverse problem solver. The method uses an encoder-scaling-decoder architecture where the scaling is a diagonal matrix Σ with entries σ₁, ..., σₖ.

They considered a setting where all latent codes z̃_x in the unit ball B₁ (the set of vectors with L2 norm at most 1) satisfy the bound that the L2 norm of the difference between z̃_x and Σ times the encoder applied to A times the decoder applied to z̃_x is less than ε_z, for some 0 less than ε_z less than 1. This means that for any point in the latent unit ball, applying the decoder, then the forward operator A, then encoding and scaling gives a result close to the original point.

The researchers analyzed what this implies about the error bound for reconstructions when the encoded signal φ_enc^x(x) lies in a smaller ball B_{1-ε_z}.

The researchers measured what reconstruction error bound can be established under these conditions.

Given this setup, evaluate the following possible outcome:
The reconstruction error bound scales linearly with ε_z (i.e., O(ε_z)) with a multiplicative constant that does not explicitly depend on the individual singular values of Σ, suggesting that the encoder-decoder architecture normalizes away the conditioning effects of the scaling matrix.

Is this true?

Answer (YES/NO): YES